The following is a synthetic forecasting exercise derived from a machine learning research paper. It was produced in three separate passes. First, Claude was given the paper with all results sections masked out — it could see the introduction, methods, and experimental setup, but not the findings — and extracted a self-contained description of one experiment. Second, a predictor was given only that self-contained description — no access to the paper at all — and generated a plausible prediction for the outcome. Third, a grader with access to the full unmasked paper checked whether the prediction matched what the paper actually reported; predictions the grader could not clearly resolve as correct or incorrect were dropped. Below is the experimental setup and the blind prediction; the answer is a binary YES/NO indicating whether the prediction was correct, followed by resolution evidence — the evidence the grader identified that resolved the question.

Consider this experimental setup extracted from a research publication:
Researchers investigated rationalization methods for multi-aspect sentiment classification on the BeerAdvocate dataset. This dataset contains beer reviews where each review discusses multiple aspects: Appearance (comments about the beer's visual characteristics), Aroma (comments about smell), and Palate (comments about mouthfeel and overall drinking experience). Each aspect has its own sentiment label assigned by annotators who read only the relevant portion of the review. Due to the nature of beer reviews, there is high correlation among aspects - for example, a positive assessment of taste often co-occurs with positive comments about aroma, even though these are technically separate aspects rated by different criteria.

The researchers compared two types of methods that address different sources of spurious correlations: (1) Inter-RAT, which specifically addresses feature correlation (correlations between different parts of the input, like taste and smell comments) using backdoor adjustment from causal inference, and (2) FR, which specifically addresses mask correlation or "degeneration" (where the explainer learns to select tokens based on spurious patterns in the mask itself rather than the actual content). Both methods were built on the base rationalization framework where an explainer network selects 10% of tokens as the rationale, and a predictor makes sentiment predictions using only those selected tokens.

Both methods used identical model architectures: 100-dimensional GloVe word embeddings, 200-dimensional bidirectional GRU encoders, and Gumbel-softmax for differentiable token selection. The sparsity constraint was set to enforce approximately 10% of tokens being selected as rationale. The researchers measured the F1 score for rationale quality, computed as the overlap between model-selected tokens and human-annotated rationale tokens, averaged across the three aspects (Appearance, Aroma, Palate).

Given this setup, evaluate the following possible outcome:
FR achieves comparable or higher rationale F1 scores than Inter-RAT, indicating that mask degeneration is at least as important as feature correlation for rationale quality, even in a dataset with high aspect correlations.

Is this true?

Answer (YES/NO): YES